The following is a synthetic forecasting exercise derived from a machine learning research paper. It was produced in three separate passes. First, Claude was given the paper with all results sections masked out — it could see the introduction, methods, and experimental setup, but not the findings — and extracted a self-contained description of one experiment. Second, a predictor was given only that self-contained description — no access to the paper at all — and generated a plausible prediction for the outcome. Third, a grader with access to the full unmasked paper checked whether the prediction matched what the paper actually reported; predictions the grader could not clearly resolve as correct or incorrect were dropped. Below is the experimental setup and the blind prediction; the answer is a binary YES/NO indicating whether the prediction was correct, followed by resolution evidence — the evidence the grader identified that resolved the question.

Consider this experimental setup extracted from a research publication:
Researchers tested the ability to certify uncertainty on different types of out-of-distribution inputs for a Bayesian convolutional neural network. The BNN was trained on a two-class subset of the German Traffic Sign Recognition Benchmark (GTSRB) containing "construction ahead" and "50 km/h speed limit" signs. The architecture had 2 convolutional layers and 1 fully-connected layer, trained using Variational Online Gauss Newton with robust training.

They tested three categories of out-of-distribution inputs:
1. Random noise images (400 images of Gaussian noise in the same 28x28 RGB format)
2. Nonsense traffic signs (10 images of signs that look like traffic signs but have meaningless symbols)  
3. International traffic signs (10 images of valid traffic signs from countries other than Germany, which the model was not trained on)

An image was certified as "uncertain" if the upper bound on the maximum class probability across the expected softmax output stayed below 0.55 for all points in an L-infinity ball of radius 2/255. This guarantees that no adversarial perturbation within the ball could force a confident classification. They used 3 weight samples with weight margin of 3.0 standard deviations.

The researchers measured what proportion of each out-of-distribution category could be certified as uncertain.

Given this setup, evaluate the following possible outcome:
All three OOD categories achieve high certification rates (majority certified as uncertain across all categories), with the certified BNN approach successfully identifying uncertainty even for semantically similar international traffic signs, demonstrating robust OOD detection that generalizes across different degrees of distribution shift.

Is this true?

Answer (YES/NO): YES